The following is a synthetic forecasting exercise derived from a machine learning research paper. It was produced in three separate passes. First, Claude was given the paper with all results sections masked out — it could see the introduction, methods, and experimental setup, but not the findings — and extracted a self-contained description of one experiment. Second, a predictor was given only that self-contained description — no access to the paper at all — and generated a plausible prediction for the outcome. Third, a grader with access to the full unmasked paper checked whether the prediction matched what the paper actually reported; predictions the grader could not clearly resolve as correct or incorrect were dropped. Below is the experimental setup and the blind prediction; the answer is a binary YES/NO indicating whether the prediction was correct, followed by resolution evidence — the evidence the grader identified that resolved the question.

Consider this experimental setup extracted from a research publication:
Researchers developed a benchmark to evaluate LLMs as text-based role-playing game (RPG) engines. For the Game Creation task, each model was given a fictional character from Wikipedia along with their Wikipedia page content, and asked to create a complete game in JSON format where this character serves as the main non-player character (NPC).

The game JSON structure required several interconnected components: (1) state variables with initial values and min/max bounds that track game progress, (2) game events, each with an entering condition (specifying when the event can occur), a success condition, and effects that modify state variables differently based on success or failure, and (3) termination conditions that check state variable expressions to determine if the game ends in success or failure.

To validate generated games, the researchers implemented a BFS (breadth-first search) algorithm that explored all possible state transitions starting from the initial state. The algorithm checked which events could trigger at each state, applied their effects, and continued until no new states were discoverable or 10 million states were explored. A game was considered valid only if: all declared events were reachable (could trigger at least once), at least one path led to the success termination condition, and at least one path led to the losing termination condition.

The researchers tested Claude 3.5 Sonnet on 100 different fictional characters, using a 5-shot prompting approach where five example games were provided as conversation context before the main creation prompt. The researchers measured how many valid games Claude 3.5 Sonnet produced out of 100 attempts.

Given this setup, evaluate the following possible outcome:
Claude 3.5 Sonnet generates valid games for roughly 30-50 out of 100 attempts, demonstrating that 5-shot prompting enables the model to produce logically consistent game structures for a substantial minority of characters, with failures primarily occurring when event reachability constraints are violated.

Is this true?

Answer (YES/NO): NO